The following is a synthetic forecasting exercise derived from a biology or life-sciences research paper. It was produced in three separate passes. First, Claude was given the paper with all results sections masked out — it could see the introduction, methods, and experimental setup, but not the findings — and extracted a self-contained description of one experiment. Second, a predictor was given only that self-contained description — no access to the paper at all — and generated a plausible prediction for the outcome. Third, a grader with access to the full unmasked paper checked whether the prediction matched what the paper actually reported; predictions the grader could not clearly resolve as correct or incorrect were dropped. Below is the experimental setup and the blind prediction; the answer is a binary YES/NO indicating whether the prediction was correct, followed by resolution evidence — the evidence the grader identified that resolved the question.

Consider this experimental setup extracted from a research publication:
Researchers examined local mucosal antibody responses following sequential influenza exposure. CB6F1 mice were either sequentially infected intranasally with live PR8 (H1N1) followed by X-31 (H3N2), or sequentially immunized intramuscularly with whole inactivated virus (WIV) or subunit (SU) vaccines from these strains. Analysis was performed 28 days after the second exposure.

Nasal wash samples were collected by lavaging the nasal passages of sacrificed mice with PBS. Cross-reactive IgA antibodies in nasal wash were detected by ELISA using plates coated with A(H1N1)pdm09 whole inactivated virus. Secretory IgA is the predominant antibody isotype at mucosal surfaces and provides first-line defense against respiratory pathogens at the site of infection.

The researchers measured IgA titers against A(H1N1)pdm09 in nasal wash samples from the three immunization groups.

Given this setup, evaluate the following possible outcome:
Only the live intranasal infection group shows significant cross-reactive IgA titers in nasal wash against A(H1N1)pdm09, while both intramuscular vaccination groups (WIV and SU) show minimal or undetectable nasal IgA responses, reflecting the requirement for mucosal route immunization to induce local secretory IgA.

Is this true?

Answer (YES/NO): YES